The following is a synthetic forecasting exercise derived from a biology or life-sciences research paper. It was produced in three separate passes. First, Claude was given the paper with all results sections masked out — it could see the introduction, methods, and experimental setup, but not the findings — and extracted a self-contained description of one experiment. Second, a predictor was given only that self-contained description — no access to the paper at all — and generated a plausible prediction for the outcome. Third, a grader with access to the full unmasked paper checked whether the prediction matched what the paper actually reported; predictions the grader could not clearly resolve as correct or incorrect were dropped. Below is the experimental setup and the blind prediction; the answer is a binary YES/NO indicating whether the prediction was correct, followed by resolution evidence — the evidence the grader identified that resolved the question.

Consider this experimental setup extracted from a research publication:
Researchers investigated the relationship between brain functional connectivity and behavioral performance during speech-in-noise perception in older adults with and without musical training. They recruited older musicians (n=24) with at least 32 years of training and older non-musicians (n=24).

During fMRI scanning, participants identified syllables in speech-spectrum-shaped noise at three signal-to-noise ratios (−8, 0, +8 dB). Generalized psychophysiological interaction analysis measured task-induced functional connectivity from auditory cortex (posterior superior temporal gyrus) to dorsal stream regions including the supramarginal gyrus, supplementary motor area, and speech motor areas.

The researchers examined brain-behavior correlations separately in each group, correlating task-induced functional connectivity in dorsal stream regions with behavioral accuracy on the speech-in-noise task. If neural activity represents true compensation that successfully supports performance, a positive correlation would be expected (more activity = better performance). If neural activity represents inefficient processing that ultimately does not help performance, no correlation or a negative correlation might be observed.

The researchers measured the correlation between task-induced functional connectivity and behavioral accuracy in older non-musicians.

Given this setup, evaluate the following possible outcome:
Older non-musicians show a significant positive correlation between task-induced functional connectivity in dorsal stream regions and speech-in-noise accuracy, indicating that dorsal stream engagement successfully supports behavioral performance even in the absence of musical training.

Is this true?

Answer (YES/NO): YES